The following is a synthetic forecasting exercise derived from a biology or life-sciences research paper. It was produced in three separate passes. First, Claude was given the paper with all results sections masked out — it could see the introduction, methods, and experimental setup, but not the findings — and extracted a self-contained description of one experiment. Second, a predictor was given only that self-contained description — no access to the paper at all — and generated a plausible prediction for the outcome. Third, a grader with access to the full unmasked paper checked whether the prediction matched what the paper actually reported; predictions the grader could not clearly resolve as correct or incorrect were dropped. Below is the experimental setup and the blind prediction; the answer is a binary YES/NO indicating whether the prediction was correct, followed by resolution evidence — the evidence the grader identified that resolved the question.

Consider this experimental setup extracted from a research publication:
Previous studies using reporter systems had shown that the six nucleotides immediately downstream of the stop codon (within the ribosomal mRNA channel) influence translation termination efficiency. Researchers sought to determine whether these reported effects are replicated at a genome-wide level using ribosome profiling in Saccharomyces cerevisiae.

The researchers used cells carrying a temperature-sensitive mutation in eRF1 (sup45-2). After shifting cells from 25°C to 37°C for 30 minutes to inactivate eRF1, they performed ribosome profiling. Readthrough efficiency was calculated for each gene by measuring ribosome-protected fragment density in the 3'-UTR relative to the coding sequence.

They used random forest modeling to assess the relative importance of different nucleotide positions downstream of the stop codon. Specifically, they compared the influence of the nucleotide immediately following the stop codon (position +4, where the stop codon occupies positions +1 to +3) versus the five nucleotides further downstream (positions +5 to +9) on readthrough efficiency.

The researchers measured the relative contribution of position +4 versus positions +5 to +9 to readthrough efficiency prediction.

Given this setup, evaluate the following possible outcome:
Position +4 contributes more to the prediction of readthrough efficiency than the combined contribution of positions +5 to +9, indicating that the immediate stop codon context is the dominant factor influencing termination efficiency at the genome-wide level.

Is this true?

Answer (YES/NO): YES